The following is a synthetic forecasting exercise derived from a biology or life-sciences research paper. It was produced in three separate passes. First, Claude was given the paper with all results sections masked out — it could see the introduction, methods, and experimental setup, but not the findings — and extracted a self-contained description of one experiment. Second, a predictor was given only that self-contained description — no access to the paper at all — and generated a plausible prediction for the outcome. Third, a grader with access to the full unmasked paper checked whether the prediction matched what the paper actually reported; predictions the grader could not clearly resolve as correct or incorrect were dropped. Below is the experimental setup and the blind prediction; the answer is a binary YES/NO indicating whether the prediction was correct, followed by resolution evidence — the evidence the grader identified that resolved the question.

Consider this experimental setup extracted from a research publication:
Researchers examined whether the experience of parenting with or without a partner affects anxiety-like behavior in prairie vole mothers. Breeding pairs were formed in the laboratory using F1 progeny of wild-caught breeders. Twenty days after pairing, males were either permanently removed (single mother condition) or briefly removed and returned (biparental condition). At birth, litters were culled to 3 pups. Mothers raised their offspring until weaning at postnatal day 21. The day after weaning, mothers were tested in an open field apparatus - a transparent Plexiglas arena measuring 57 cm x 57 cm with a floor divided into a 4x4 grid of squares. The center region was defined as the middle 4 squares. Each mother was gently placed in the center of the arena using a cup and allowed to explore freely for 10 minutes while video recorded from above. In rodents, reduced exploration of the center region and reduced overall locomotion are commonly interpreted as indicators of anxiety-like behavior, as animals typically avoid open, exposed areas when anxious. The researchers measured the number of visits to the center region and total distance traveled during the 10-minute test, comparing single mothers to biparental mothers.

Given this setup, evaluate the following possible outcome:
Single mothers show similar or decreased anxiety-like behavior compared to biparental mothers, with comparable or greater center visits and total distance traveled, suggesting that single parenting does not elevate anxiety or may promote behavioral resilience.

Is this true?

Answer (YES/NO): NO